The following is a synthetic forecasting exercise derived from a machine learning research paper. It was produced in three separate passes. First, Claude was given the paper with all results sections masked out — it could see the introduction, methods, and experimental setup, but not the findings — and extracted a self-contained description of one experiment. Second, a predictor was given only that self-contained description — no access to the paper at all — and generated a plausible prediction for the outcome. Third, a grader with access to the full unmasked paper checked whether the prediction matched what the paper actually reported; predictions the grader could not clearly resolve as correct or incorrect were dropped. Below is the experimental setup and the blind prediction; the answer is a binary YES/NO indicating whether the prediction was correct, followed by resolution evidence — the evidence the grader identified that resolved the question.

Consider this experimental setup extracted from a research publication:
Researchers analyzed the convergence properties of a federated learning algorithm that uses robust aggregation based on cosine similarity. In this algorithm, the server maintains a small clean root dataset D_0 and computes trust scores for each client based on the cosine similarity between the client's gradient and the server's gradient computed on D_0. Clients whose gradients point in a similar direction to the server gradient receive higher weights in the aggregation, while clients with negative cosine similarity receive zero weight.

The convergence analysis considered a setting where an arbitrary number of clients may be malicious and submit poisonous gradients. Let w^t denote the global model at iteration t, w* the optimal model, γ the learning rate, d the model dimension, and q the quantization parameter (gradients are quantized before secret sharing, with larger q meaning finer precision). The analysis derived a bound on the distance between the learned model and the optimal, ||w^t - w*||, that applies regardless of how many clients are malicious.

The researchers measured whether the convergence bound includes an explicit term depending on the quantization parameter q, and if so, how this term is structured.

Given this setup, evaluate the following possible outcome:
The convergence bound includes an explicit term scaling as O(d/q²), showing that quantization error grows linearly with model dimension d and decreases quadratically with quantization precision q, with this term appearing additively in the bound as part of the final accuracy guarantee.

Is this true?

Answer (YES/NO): NO